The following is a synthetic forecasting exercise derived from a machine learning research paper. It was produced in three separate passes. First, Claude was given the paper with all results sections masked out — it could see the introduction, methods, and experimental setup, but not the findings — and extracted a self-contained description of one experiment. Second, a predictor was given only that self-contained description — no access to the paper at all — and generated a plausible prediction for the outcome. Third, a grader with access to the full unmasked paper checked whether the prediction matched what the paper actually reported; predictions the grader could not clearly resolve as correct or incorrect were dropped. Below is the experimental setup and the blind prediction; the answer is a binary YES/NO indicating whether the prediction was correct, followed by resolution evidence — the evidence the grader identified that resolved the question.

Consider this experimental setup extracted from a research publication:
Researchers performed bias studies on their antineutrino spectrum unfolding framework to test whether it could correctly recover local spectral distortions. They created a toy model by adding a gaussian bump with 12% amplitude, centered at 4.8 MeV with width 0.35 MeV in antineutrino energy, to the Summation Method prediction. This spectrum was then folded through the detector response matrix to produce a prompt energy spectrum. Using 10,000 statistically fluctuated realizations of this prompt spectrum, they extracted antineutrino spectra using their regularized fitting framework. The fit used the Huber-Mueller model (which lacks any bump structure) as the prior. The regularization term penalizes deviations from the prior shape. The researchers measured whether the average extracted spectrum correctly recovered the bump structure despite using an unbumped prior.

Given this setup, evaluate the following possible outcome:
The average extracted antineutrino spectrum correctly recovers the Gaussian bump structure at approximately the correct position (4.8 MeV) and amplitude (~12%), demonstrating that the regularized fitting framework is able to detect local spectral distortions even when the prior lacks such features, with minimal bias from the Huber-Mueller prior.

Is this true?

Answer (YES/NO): YES